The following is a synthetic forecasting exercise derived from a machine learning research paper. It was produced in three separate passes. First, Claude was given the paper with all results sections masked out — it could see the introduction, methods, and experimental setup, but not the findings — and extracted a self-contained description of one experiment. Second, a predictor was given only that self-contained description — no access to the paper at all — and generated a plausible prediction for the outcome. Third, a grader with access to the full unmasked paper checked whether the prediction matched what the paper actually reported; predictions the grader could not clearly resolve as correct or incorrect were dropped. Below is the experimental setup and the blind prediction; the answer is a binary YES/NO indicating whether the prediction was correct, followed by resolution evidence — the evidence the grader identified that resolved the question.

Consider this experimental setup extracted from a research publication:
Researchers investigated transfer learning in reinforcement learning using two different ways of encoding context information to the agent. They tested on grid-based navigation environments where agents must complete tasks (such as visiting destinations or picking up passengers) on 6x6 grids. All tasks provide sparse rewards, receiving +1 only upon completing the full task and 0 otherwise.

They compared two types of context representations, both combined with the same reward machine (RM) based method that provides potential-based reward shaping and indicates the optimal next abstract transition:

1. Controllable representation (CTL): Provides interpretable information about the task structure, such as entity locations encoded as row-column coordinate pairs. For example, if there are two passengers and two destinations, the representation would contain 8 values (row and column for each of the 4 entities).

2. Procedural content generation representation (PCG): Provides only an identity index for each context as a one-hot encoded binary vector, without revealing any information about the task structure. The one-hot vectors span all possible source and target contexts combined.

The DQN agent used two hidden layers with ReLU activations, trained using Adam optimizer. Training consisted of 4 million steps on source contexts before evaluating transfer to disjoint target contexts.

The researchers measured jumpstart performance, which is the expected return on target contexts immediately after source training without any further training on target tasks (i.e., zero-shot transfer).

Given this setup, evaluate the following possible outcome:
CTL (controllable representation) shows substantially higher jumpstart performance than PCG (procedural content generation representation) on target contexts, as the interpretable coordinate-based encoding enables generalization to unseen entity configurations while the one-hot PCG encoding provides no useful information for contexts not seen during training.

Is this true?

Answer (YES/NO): YES